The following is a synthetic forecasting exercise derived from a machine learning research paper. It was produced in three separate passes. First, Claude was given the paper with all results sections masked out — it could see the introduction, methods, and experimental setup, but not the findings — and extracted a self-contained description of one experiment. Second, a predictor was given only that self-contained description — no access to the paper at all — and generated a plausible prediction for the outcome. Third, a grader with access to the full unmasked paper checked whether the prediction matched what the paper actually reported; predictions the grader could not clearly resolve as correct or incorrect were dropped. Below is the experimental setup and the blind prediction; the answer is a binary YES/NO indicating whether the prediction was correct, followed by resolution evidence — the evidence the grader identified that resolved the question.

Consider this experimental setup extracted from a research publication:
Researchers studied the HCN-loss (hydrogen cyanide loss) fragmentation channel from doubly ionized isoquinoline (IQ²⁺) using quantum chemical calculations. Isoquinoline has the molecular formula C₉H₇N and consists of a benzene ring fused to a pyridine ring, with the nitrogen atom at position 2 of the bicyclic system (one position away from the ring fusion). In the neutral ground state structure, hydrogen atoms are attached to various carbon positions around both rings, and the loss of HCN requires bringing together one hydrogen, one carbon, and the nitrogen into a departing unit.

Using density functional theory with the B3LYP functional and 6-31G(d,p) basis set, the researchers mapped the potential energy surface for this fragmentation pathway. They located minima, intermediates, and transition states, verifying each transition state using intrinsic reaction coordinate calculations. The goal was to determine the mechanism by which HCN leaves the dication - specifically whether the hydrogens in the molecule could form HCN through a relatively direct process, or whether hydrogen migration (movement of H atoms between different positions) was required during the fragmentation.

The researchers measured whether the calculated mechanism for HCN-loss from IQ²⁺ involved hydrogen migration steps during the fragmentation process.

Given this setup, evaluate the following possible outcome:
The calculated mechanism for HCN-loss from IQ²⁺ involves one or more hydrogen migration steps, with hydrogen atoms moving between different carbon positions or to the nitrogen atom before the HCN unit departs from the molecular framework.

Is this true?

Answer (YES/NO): YES